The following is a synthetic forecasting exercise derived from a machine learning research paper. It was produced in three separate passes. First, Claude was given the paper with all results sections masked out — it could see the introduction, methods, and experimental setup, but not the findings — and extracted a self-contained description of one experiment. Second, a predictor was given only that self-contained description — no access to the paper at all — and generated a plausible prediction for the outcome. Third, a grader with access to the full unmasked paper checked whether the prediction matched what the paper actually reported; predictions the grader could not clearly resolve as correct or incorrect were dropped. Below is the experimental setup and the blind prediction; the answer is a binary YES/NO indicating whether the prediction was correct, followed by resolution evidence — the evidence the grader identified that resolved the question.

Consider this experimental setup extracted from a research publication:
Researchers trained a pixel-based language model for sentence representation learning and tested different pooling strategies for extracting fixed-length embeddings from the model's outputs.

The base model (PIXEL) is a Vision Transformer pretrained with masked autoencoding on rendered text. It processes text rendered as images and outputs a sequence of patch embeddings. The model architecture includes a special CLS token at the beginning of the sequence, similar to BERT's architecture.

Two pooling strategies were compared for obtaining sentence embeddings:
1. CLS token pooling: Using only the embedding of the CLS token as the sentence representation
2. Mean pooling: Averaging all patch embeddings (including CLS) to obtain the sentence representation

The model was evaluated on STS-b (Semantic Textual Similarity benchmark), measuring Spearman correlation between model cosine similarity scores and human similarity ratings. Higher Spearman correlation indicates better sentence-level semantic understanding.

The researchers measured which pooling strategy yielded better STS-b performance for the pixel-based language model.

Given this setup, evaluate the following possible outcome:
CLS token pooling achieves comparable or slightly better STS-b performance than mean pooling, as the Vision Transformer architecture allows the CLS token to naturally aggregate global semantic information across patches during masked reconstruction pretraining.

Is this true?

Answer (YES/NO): NO